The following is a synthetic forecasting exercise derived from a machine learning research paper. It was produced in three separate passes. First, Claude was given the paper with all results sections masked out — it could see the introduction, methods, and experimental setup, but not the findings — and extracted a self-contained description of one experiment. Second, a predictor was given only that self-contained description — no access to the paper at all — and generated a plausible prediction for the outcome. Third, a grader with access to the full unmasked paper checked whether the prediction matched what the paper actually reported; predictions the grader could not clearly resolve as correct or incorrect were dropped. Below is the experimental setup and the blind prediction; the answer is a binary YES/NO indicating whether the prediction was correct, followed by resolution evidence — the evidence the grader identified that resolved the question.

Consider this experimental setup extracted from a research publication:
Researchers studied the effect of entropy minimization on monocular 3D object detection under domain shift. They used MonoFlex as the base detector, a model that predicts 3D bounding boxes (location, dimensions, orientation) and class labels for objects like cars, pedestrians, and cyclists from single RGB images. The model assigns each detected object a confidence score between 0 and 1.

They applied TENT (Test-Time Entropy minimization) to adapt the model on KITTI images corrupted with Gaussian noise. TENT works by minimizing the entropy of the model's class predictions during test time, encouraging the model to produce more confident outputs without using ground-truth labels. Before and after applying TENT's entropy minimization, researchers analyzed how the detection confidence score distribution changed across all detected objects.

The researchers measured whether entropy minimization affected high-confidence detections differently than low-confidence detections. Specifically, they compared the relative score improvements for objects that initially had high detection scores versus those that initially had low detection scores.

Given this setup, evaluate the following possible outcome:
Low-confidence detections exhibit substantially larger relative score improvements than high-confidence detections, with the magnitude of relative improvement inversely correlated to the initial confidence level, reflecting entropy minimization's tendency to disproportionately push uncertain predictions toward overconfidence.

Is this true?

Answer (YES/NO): NO